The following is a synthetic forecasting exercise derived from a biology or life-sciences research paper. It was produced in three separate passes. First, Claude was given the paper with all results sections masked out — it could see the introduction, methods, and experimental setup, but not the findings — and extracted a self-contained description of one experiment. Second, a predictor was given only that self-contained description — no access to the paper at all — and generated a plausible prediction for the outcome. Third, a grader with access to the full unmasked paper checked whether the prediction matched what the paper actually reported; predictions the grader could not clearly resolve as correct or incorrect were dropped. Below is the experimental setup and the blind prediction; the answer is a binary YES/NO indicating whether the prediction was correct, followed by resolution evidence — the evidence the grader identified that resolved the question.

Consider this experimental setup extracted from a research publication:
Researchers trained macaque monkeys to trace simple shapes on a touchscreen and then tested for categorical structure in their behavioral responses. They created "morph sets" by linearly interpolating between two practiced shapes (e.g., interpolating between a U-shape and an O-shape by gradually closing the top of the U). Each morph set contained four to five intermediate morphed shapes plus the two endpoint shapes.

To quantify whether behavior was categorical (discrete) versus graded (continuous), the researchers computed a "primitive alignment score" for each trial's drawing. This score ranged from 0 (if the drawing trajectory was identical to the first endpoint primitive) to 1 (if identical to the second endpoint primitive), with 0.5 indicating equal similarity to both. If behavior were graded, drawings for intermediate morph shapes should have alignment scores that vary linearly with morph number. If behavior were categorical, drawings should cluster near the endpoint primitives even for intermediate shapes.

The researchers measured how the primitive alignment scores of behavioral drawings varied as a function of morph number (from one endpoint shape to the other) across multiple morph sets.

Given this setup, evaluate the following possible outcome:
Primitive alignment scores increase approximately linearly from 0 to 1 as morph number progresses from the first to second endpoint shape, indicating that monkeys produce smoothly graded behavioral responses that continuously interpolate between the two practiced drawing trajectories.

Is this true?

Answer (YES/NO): NO